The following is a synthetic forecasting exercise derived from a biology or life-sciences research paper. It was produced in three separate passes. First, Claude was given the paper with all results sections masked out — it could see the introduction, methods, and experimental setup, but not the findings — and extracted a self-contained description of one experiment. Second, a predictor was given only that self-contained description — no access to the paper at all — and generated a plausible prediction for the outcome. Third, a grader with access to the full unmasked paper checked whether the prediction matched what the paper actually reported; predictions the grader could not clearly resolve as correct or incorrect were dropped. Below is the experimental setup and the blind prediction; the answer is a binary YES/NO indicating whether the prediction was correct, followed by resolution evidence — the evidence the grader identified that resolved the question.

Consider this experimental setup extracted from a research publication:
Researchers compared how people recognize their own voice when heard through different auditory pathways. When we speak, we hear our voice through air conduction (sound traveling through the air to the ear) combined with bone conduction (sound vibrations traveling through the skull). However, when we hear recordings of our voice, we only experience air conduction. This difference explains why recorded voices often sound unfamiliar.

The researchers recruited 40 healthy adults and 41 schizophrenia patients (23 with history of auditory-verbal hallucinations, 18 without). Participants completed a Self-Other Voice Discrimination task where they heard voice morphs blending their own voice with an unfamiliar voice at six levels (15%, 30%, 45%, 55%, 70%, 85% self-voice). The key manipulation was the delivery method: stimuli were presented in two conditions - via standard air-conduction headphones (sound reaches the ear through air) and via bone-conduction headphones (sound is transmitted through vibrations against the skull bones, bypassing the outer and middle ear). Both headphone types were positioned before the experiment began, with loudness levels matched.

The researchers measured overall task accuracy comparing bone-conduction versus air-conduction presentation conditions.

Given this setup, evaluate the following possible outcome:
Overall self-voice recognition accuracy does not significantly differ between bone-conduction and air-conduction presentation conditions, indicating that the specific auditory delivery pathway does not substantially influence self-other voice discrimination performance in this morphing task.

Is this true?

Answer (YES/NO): NO